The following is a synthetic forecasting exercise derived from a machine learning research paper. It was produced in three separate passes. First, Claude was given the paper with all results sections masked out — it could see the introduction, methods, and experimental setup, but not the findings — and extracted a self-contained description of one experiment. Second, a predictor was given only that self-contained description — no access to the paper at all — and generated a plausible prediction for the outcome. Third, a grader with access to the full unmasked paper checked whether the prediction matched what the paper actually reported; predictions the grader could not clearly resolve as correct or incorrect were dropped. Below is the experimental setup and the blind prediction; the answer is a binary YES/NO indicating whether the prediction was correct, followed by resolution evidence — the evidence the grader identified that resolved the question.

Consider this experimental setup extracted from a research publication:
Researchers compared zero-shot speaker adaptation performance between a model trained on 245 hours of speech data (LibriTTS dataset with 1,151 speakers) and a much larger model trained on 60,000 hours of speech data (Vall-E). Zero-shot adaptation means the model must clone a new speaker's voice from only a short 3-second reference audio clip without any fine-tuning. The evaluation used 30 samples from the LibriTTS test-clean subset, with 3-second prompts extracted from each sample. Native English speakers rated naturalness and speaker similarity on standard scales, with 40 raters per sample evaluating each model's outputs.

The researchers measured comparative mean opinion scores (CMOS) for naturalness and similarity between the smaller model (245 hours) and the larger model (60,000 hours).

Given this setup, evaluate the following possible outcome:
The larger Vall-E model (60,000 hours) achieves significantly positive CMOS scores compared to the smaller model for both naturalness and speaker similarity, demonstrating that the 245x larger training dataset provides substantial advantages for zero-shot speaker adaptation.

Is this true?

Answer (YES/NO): NO